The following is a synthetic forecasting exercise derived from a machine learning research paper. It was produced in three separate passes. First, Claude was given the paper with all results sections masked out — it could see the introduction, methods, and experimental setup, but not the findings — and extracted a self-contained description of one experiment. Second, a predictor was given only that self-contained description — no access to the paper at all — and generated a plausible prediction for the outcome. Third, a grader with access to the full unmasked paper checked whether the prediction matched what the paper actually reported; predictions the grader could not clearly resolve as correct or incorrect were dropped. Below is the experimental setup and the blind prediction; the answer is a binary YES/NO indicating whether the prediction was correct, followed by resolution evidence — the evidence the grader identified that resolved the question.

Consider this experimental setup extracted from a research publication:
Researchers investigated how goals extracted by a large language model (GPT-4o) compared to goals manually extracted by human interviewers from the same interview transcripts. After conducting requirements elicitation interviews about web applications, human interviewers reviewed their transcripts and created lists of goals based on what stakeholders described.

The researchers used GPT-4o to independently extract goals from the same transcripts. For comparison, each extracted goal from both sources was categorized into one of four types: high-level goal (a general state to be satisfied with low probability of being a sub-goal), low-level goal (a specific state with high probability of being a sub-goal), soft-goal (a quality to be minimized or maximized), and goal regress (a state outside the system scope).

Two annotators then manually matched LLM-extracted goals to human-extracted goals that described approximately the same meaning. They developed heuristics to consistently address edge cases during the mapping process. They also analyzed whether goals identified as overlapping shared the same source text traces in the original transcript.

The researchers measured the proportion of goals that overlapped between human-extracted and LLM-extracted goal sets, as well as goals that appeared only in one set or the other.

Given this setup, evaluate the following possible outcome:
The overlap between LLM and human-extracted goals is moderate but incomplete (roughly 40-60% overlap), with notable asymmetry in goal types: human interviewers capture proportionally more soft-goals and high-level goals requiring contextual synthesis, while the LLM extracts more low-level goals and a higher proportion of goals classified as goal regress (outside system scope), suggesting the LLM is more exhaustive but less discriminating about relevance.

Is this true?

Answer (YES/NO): NO